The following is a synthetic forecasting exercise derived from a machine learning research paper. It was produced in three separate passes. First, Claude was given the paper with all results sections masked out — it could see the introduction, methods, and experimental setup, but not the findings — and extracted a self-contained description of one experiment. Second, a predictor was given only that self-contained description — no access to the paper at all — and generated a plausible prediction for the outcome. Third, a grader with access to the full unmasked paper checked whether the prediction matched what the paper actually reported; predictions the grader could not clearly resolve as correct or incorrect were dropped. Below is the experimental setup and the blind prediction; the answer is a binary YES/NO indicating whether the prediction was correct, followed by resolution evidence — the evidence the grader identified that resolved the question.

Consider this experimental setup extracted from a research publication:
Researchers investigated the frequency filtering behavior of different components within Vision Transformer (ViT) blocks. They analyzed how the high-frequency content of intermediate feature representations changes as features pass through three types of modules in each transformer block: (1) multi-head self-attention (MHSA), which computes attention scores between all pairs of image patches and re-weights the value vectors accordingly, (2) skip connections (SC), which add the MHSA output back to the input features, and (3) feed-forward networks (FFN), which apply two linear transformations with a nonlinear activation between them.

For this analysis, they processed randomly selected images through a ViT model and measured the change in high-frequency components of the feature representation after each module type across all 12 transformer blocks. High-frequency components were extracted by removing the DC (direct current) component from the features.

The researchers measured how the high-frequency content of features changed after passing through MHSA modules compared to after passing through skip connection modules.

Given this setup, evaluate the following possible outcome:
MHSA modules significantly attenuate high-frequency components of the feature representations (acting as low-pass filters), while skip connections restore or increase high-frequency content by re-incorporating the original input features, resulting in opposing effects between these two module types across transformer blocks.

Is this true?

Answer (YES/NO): YES